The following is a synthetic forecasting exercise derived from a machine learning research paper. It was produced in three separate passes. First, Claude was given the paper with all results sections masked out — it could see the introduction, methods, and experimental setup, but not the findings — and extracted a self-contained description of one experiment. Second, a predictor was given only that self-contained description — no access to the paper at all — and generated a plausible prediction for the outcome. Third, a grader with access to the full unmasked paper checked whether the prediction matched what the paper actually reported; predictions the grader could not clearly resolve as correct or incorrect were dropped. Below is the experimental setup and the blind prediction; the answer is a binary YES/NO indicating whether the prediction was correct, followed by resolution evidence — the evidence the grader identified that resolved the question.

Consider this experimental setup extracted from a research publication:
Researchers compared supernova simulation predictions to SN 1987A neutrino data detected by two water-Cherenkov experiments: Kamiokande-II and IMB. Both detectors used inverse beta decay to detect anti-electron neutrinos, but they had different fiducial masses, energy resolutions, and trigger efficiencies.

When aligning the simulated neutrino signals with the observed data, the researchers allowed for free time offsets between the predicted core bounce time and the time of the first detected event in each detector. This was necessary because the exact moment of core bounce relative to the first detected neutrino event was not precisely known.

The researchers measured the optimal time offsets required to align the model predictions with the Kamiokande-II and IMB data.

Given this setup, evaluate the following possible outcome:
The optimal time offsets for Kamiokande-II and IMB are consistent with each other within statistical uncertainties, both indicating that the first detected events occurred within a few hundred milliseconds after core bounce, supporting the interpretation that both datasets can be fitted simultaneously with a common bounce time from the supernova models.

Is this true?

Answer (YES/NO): NO